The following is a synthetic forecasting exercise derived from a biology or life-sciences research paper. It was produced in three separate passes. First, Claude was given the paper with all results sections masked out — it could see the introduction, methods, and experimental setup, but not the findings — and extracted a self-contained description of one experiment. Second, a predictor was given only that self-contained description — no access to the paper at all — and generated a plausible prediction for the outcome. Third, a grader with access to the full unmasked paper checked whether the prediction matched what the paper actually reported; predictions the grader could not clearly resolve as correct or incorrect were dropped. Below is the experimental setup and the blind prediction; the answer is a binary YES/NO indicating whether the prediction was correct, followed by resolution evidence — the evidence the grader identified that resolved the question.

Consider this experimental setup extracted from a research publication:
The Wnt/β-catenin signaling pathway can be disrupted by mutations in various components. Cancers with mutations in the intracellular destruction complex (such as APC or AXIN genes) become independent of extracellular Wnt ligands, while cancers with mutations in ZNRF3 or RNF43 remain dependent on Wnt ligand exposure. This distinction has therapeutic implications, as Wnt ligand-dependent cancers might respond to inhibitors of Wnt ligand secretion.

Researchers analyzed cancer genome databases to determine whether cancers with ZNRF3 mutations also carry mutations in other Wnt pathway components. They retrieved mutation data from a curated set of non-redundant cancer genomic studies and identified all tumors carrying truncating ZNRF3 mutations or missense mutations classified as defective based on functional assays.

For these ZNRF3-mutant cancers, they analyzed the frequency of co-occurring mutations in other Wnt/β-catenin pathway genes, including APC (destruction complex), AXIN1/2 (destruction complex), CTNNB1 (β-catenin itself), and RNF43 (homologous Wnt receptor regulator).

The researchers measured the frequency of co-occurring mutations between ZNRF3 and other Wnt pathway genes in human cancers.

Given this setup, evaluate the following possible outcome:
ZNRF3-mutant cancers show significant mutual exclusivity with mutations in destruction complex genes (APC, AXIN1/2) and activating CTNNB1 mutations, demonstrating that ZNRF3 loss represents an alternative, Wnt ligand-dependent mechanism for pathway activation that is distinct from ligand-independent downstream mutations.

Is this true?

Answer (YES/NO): NO